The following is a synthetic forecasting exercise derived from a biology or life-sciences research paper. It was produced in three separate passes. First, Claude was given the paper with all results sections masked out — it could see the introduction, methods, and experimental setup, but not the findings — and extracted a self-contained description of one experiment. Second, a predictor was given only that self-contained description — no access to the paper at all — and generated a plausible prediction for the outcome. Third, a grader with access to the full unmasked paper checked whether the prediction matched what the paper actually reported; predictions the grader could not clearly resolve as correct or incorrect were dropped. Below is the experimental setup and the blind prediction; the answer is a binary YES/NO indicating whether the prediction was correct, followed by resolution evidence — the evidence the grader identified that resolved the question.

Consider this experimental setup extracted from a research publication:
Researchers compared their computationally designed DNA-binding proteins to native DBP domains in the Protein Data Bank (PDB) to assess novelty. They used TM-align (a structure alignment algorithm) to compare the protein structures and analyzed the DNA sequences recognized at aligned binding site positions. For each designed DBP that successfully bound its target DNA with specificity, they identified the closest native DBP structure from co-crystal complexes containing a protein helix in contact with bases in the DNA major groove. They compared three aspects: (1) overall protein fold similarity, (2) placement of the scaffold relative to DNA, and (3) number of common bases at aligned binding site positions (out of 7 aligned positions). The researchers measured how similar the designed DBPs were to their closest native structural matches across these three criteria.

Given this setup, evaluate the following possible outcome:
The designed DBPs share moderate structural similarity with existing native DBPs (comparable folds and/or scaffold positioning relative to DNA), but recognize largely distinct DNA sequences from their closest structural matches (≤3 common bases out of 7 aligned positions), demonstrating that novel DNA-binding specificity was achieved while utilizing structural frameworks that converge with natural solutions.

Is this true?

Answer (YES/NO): YES